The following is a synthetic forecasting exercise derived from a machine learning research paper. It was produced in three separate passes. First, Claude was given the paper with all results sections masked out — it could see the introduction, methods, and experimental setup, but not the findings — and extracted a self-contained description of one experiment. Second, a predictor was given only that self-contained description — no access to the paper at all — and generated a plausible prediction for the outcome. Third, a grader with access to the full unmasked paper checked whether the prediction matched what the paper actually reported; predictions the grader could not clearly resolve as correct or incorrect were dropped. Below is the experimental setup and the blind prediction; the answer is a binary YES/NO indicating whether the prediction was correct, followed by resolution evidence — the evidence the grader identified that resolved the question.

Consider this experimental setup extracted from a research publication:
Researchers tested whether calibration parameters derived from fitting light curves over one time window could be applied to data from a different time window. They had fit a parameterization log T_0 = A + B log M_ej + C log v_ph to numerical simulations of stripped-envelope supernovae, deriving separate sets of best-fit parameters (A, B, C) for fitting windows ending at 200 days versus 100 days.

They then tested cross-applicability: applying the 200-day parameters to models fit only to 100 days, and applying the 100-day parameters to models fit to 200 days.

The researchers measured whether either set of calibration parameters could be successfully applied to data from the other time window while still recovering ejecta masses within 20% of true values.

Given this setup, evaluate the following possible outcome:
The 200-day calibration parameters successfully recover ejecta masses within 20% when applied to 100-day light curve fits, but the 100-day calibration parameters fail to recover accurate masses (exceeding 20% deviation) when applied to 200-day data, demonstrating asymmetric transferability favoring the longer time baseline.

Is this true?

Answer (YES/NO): YES